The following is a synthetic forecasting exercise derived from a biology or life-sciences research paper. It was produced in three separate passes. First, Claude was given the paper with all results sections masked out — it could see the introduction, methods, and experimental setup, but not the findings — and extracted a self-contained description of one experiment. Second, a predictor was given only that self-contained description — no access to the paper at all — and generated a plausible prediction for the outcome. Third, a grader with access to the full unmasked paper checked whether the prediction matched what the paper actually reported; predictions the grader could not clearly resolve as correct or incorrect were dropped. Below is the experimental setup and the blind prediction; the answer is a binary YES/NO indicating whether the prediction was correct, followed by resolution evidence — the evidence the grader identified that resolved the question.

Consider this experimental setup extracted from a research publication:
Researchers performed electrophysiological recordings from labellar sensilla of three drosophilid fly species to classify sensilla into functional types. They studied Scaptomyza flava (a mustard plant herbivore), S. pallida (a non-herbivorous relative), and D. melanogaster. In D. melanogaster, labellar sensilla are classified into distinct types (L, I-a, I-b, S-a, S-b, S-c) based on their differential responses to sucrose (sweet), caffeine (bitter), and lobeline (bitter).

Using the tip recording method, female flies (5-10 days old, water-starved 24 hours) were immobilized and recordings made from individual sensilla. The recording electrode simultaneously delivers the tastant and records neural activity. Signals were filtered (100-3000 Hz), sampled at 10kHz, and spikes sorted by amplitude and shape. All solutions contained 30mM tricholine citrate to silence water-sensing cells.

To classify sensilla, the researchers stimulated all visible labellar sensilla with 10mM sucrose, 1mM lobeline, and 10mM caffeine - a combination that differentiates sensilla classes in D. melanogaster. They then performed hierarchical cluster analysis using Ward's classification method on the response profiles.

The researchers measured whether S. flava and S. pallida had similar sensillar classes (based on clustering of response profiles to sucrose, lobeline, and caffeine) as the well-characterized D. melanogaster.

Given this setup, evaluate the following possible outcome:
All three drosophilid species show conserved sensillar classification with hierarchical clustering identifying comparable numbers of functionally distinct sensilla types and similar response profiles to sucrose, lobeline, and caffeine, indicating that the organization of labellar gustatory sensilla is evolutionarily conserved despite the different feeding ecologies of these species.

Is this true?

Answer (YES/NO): NO